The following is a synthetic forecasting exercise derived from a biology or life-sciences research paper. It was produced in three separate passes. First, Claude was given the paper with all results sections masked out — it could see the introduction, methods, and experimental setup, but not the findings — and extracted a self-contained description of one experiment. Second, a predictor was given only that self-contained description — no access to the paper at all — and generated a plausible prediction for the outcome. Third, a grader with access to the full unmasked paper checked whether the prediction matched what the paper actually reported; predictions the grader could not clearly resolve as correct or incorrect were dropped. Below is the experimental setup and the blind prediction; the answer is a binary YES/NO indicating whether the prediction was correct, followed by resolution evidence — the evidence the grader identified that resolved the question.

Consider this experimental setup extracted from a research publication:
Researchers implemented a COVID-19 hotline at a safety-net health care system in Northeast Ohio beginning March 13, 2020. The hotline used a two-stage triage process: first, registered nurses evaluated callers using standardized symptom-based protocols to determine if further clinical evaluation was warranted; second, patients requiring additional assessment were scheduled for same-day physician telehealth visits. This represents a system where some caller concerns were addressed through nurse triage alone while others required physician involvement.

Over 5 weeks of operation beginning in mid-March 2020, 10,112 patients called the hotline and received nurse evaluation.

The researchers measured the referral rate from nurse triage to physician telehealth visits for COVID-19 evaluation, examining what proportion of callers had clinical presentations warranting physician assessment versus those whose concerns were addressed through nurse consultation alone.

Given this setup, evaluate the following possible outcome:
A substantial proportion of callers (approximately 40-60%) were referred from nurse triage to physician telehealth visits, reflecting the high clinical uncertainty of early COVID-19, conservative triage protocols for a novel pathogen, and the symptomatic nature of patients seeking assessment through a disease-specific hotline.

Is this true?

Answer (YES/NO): YES